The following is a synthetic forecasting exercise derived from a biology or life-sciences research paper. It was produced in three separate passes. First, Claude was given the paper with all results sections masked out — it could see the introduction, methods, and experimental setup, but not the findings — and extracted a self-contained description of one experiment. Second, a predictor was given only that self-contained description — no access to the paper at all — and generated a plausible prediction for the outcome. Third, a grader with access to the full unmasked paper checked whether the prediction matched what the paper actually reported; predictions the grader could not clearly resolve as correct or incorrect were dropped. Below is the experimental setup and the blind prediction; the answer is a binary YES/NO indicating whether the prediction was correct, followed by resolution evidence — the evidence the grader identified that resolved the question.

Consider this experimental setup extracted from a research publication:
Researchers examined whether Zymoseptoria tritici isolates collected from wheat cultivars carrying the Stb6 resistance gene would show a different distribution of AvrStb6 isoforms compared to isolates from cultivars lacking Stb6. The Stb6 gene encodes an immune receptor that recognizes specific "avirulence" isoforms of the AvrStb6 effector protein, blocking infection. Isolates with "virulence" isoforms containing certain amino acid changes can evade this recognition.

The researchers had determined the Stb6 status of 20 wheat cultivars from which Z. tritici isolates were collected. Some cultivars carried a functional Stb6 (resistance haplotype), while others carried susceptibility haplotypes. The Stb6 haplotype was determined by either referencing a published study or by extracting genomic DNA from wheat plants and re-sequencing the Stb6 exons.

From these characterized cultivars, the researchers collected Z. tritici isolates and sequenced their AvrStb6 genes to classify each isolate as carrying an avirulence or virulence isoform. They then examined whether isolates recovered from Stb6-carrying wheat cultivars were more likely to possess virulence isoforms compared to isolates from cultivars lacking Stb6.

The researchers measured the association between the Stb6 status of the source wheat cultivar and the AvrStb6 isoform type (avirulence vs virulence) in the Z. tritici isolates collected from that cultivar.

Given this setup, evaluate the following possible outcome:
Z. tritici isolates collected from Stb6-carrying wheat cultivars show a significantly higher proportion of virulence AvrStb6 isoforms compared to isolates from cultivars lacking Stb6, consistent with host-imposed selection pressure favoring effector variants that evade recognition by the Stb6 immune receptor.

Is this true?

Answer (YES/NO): NO